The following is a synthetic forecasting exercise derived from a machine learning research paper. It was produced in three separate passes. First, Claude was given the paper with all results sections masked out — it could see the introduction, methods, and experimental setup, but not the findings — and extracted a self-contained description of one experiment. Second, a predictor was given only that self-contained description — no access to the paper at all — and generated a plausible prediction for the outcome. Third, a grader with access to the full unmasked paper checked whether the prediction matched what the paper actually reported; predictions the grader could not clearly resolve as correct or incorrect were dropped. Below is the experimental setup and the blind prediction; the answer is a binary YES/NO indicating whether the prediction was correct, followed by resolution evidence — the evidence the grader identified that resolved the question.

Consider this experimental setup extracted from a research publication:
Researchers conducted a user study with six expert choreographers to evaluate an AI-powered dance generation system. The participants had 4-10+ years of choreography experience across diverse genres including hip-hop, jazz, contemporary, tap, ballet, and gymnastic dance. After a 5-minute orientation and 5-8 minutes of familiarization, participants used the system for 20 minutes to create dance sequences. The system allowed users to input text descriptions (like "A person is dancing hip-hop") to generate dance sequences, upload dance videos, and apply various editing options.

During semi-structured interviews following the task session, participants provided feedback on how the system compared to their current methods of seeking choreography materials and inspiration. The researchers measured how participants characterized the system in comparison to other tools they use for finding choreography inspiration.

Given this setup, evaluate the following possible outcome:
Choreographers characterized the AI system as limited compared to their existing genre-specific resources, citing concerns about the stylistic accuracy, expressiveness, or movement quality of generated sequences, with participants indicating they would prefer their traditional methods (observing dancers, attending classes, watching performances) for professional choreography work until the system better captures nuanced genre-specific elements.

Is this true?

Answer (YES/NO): NO